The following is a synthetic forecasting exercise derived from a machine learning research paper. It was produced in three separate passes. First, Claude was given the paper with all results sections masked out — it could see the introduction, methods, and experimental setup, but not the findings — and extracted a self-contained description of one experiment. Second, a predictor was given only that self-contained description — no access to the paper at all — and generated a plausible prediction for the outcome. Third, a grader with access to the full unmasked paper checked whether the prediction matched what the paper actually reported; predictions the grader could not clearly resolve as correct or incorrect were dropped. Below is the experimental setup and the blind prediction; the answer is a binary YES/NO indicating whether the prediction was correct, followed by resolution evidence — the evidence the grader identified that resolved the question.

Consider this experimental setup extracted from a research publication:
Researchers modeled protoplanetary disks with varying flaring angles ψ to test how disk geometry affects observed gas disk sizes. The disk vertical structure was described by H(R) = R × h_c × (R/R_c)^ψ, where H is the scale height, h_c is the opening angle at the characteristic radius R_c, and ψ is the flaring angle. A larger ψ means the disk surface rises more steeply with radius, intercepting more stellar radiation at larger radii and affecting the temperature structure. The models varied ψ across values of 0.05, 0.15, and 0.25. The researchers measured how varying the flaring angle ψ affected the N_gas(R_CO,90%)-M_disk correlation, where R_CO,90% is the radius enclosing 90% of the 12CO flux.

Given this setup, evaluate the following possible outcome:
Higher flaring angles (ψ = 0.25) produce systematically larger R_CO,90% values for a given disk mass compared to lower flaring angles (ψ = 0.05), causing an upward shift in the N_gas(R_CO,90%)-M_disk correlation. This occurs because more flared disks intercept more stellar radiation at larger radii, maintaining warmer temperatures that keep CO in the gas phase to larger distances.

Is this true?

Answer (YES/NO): NO